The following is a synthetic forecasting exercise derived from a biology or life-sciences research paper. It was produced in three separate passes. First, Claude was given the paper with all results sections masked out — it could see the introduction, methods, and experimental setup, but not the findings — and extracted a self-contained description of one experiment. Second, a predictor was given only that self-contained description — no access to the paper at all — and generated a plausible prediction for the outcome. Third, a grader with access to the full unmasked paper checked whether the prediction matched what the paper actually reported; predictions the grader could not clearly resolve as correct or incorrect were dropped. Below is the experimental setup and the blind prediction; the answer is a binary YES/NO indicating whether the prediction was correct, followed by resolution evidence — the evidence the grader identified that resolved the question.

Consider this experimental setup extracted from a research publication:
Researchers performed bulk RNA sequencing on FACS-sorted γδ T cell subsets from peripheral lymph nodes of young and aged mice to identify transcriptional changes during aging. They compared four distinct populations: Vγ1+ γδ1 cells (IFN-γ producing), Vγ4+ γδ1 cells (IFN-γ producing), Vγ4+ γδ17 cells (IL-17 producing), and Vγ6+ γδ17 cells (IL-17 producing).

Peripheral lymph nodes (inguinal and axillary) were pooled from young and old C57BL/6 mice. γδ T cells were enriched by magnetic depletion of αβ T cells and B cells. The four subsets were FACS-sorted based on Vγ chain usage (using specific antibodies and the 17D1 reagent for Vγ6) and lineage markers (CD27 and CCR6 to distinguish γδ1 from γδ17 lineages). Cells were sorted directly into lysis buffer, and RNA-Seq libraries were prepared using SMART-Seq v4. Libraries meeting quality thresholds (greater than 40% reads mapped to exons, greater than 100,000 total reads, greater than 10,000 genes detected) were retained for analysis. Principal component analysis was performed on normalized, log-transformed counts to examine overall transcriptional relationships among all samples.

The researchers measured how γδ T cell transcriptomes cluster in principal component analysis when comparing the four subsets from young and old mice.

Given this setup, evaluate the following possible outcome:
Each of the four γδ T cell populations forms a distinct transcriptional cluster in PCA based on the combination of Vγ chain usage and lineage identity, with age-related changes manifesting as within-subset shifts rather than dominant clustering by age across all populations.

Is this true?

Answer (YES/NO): NO